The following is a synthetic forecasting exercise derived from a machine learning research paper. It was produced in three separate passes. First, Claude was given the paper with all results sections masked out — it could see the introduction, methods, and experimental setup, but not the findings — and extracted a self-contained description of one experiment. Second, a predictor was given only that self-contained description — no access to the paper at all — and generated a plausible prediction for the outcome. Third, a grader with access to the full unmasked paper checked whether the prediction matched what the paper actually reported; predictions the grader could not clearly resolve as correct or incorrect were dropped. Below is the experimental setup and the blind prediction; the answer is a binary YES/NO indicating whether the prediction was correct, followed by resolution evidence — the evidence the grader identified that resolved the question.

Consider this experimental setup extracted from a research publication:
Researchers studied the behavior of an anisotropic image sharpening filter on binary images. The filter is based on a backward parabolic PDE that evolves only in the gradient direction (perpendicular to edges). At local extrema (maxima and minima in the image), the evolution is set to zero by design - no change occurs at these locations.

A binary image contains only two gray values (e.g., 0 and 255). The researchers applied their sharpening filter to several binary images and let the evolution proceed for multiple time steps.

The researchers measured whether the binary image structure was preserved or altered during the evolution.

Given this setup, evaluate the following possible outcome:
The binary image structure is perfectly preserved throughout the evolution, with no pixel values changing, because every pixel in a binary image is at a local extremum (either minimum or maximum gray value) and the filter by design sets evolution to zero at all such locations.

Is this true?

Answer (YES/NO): YES